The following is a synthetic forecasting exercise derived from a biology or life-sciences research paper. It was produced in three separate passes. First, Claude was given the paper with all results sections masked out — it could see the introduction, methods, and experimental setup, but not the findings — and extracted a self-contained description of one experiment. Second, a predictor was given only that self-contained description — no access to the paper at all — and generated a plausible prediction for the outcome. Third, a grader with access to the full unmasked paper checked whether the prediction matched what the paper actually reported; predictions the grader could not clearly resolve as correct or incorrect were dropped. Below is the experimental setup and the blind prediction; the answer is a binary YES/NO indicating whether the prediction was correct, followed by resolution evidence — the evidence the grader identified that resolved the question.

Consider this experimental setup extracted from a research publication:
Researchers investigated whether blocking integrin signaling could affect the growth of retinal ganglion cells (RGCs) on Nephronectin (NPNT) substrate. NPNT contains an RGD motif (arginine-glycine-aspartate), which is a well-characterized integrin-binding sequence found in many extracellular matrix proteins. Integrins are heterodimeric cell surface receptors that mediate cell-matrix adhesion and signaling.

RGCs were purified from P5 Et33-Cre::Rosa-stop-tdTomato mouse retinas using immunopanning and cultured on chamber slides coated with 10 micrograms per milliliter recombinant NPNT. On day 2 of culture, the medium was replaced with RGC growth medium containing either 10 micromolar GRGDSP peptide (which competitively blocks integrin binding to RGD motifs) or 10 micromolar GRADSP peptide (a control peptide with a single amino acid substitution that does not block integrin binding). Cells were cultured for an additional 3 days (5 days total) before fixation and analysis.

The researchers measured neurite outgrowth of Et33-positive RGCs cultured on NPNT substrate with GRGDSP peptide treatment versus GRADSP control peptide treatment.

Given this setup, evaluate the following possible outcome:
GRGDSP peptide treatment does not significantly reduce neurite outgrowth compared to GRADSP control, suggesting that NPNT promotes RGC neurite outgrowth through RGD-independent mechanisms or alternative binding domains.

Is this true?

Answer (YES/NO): NO